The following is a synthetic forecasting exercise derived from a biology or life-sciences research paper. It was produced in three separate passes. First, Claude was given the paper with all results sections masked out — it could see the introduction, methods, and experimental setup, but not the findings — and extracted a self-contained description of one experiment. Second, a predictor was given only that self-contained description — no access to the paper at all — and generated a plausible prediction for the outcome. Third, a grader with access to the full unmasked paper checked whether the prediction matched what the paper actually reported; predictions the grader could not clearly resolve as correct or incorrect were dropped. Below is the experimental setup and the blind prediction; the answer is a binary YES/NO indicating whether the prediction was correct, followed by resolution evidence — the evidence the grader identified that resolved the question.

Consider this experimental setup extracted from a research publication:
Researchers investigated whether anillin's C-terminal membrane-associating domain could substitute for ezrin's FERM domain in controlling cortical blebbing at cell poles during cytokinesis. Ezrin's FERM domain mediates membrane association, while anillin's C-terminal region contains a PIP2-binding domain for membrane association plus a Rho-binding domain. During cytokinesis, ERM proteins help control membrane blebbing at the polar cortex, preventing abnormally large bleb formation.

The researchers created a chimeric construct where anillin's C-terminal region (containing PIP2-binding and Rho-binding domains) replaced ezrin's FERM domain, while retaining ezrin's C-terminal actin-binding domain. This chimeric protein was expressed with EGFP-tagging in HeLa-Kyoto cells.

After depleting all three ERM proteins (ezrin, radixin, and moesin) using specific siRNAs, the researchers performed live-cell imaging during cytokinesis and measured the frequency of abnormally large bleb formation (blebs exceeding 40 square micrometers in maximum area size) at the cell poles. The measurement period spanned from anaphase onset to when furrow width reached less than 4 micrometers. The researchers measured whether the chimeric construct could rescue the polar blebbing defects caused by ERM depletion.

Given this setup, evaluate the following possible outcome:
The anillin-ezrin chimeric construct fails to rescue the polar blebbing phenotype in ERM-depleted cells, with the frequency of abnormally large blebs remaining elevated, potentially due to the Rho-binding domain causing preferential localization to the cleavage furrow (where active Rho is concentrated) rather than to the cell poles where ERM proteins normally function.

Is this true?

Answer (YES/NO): NO